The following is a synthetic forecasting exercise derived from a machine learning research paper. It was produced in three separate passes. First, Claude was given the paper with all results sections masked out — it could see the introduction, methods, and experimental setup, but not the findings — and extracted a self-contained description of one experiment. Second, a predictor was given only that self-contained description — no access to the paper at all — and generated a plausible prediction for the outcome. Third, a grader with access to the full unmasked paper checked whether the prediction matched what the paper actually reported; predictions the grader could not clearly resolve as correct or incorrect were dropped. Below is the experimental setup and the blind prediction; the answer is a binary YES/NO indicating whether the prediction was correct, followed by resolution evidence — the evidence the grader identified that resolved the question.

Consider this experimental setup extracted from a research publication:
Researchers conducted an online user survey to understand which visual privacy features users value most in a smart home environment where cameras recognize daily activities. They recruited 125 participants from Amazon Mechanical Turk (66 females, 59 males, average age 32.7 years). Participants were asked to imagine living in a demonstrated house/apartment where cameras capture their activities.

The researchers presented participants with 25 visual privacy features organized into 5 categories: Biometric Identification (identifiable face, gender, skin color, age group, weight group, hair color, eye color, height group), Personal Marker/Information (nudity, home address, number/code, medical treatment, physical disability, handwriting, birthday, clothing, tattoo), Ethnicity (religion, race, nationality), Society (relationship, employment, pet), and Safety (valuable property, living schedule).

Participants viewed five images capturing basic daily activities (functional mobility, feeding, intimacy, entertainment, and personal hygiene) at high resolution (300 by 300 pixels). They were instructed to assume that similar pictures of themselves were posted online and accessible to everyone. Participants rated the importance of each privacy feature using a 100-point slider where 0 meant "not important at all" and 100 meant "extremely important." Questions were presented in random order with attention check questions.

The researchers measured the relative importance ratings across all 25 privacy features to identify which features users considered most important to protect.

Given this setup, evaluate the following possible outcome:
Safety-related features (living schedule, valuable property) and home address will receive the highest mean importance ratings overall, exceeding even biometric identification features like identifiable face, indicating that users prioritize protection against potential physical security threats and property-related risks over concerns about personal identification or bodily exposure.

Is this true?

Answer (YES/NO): NO